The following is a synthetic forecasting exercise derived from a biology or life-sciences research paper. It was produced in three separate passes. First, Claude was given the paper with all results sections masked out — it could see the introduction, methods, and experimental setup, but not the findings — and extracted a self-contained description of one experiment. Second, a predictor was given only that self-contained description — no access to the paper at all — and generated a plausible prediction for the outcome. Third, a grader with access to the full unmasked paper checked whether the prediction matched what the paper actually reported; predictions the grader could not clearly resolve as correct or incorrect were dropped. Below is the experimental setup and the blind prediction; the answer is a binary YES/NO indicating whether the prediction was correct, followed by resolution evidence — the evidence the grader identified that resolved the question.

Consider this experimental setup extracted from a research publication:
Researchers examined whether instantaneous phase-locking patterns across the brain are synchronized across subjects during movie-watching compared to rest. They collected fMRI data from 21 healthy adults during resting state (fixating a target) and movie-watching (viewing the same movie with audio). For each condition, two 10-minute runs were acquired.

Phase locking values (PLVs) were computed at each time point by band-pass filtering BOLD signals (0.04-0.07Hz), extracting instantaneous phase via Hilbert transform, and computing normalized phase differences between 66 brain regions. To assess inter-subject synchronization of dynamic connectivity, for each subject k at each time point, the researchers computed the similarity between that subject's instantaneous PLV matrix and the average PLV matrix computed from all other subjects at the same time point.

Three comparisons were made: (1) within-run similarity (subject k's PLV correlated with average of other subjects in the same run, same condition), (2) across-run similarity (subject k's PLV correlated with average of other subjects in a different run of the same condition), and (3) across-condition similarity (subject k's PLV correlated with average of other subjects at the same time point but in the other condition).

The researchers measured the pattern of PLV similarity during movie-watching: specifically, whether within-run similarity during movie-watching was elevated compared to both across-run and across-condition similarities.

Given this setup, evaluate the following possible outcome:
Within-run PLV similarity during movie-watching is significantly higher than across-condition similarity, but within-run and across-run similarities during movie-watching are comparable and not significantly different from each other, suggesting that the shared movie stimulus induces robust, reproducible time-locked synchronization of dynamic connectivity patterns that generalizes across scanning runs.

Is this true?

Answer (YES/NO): NO